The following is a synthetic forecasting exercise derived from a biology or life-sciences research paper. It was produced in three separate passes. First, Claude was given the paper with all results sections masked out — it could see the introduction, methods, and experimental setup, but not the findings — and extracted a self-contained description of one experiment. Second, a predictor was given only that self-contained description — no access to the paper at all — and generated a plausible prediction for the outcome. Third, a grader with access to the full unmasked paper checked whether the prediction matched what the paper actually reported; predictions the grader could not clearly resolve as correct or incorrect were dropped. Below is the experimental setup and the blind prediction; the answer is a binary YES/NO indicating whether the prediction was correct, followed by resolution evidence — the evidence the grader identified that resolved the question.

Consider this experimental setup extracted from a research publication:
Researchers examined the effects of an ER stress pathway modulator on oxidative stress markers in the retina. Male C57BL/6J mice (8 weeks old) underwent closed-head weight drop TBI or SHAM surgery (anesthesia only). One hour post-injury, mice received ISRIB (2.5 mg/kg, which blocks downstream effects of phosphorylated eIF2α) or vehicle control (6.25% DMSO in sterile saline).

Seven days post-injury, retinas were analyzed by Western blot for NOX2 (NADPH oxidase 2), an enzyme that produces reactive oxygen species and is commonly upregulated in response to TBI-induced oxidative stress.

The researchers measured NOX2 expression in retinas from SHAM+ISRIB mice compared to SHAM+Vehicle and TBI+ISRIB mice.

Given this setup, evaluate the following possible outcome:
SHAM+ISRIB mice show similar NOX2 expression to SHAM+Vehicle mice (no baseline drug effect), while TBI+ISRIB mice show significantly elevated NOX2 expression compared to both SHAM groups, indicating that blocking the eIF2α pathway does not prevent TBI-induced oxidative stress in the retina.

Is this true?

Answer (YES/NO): NO